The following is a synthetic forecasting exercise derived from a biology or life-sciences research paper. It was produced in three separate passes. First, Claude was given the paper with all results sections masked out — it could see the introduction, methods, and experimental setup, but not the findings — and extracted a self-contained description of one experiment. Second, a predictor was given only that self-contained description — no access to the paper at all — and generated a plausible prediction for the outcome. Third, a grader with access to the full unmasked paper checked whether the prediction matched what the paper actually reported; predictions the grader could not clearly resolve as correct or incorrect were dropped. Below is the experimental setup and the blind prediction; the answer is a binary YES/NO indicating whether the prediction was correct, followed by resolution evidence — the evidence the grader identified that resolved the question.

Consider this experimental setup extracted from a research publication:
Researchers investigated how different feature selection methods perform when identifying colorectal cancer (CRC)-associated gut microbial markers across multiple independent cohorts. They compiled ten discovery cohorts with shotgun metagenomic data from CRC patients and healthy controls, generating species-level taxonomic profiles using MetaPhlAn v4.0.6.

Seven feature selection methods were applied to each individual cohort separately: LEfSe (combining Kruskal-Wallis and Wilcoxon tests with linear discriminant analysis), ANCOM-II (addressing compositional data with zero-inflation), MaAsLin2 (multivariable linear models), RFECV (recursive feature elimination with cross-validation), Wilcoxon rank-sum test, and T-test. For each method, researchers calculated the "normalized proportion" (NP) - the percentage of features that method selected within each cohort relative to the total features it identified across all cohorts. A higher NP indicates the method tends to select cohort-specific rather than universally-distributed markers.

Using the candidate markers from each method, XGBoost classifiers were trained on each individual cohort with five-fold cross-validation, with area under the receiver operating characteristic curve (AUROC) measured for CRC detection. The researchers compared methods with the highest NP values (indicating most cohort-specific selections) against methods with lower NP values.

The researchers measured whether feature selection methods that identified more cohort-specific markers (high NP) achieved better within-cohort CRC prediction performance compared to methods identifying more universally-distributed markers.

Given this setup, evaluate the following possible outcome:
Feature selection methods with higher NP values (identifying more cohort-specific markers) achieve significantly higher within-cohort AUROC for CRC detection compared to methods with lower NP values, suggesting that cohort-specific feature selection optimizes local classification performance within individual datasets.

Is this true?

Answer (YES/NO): NO